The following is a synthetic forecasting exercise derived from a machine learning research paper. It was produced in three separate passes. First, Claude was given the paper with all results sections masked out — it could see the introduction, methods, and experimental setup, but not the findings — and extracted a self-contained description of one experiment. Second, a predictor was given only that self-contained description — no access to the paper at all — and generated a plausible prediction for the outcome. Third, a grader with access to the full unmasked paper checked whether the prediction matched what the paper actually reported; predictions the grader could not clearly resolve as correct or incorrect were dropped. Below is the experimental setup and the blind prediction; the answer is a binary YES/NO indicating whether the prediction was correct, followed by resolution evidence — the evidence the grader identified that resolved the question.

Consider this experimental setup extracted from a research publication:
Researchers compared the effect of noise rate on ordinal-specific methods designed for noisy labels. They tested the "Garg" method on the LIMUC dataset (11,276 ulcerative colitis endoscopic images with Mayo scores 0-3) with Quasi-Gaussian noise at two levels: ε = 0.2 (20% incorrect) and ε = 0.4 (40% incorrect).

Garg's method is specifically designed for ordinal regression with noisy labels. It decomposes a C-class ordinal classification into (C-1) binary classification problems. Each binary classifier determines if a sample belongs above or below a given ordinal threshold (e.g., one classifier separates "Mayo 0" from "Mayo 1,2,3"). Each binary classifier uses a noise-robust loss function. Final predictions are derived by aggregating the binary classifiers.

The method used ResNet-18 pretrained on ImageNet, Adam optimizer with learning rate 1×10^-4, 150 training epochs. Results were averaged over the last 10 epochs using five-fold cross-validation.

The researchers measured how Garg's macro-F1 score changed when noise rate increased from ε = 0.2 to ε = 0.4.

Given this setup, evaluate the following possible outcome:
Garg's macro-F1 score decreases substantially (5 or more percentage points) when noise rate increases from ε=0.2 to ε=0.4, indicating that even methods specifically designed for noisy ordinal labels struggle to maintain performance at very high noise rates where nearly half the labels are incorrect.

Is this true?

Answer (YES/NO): YES